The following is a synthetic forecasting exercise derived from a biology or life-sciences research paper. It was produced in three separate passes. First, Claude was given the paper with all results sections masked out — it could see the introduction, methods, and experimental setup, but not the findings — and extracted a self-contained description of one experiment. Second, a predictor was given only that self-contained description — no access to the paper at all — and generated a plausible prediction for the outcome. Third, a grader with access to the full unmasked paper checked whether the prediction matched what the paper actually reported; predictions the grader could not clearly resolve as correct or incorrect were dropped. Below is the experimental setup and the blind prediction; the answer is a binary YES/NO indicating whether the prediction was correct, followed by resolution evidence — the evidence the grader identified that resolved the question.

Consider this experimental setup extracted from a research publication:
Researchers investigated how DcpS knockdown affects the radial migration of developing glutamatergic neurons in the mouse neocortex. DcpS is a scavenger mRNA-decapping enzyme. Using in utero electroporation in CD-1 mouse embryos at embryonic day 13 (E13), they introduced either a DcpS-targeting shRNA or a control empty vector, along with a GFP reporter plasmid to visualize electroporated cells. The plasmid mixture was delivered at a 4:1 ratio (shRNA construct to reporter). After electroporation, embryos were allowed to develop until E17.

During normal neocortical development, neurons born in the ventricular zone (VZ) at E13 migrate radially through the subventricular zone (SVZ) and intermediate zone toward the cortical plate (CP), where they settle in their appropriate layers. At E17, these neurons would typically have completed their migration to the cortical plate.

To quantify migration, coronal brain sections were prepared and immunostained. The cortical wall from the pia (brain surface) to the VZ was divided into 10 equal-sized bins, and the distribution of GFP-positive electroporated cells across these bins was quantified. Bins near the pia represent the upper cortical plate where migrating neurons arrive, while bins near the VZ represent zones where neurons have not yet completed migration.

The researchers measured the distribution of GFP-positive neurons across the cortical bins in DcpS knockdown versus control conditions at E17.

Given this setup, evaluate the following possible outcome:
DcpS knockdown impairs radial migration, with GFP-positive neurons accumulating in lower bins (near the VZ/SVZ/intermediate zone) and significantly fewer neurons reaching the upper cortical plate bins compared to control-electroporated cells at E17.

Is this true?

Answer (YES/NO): NO